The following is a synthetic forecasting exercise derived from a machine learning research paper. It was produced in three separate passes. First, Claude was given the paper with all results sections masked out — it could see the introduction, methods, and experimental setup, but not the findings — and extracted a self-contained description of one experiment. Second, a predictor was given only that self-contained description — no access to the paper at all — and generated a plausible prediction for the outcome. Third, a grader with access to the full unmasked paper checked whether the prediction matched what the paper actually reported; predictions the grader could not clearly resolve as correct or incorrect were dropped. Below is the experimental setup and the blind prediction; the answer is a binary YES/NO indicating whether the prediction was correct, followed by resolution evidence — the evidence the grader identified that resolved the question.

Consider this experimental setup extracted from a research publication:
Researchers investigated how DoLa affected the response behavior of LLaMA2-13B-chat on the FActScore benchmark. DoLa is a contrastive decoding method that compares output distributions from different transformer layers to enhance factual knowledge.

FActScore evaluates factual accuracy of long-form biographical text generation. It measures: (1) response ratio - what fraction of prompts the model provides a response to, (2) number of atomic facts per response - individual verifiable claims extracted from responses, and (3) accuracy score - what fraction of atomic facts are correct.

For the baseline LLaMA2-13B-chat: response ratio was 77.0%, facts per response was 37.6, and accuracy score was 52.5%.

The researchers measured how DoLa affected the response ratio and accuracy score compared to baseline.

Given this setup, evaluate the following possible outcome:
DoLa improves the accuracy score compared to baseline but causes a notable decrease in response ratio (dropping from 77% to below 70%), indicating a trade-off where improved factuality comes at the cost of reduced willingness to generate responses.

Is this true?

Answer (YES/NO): YES